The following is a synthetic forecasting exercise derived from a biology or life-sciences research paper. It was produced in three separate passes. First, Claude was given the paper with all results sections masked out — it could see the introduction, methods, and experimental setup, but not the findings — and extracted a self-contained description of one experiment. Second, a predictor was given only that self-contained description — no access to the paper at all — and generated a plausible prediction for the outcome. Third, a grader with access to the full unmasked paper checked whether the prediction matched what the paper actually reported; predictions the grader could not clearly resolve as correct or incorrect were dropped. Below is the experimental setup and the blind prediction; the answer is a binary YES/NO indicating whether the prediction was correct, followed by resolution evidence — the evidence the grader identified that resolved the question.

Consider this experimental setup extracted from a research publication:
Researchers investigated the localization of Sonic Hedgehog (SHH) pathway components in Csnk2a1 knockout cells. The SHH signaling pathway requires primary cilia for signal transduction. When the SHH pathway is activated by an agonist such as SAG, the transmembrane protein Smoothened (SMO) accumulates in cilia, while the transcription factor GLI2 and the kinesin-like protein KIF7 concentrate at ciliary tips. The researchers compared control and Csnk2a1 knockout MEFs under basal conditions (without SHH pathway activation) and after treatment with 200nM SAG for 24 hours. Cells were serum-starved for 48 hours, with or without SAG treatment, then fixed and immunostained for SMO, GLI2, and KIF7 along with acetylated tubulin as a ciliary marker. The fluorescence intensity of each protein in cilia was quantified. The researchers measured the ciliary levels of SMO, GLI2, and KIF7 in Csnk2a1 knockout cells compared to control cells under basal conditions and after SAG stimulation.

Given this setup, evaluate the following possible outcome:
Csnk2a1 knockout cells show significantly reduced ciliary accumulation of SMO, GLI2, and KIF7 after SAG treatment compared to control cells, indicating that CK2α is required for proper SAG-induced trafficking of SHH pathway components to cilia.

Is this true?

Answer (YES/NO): NO